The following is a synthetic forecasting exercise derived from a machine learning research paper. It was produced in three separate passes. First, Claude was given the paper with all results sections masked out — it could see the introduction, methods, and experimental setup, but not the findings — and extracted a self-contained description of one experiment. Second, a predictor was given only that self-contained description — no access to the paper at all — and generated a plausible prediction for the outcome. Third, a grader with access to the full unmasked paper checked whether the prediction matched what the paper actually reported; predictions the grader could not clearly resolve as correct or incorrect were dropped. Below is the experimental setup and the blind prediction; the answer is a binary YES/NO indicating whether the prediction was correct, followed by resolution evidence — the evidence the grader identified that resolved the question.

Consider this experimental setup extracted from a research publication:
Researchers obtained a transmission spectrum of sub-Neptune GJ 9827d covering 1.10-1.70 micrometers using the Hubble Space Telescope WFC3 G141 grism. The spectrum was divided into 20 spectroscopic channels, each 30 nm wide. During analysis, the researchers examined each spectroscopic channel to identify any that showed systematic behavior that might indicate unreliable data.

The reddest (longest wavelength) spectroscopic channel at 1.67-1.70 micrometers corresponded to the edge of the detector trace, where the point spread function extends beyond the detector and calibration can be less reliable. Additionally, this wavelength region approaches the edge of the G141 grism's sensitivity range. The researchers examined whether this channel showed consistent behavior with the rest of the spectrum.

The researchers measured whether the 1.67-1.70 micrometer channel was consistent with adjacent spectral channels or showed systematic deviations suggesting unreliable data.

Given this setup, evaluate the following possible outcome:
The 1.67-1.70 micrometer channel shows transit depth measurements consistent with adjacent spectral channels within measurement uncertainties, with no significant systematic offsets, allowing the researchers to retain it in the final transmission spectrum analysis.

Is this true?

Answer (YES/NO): NO